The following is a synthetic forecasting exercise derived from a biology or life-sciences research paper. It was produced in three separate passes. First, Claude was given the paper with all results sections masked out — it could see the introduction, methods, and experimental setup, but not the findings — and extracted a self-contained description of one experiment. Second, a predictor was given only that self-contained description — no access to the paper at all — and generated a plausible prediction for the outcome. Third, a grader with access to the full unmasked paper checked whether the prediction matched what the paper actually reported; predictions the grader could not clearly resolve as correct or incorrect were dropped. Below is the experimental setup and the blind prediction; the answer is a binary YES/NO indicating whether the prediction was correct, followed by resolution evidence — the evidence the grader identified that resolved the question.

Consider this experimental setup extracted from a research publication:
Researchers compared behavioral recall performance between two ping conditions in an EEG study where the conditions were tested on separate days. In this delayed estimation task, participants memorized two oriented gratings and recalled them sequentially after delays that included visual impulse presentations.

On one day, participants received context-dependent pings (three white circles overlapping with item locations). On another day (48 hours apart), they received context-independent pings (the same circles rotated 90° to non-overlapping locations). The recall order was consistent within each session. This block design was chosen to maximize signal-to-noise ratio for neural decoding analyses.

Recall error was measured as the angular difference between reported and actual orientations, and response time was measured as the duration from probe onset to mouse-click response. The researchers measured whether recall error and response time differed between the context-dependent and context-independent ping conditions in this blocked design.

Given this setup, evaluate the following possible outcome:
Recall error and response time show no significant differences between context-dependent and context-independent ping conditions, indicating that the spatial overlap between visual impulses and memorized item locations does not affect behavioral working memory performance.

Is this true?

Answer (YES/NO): YES